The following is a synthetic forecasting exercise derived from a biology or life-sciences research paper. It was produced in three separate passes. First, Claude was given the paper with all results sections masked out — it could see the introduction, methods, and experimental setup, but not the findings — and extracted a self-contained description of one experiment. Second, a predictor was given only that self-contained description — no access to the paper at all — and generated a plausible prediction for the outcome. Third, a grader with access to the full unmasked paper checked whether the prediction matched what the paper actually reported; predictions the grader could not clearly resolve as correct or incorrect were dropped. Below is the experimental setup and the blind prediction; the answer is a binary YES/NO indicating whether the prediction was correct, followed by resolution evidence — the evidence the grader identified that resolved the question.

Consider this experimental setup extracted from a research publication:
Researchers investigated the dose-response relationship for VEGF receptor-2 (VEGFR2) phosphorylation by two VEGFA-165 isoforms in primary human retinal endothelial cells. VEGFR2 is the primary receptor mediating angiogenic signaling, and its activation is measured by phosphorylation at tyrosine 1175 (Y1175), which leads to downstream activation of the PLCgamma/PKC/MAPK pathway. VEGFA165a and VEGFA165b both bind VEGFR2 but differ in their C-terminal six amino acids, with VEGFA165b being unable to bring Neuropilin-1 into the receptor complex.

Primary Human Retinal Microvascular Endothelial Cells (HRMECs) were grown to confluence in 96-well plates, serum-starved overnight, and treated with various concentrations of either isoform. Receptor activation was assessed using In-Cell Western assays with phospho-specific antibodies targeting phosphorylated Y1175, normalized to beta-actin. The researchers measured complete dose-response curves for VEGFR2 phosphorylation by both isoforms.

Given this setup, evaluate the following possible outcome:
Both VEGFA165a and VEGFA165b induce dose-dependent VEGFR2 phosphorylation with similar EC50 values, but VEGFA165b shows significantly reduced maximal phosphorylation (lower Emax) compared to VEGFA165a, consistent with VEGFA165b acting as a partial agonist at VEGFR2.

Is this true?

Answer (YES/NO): NO